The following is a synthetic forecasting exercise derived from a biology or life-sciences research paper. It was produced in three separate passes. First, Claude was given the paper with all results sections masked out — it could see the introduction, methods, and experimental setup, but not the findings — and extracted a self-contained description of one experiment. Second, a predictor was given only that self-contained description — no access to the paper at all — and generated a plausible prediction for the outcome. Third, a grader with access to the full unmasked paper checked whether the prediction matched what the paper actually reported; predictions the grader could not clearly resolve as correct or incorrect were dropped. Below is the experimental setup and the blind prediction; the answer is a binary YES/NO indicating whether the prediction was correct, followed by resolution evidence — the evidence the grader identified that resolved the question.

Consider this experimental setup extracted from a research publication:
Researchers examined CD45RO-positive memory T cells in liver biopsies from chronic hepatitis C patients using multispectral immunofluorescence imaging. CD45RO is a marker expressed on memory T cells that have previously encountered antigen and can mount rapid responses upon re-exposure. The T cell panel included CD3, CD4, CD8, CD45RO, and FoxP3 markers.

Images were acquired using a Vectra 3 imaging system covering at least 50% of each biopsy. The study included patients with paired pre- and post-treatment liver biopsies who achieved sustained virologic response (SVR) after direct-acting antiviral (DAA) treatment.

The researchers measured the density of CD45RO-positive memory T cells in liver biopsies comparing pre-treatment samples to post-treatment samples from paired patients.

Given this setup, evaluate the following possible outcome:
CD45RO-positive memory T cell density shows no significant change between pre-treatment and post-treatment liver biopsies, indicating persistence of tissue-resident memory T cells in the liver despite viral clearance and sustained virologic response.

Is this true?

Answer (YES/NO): YES